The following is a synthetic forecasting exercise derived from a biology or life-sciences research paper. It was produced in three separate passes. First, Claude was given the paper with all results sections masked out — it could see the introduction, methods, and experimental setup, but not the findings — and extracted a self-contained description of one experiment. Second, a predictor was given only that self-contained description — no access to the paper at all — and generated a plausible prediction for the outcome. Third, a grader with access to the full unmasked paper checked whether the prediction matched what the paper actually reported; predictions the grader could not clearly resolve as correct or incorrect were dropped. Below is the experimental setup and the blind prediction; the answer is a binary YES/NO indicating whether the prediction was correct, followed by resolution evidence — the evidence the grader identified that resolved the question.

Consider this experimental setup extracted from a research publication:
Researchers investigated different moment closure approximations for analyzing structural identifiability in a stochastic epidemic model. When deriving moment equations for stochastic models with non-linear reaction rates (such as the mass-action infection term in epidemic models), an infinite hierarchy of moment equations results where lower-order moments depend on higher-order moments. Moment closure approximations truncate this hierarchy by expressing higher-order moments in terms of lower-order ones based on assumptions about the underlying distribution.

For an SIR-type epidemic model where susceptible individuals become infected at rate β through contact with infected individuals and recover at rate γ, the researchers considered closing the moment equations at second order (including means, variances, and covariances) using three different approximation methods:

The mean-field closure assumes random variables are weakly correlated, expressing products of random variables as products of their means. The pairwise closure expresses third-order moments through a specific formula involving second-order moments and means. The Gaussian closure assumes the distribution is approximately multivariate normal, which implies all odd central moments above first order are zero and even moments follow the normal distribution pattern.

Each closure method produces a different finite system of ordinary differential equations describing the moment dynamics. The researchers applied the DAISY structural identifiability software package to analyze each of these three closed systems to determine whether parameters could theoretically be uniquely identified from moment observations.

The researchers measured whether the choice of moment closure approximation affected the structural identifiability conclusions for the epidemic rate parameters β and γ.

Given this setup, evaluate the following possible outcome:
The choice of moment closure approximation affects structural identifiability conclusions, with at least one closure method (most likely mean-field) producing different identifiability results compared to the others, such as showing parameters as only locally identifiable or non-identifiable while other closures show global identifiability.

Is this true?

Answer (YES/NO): NO